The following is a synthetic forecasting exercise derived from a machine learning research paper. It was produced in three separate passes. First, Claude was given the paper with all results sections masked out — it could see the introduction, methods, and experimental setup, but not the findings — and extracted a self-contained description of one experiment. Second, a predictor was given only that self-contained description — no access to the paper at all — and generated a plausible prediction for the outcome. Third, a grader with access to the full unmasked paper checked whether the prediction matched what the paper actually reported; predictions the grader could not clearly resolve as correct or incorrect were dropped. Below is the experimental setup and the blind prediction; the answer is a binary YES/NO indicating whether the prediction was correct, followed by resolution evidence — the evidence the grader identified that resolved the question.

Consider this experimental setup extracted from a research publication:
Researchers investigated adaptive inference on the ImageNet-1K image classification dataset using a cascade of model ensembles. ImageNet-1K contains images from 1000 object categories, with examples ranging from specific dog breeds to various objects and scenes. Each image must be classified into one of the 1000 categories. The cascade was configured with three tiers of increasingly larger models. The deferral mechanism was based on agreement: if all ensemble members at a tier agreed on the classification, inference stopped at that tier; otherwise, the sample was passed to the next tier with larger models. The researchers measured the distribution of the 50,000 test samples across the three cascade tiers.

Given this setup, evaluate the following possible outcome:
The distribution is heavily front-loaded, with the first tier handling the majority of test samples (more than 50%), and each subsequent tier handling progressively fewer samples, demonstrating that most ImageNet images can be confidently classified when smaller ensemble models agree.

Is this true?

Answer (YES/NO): YES